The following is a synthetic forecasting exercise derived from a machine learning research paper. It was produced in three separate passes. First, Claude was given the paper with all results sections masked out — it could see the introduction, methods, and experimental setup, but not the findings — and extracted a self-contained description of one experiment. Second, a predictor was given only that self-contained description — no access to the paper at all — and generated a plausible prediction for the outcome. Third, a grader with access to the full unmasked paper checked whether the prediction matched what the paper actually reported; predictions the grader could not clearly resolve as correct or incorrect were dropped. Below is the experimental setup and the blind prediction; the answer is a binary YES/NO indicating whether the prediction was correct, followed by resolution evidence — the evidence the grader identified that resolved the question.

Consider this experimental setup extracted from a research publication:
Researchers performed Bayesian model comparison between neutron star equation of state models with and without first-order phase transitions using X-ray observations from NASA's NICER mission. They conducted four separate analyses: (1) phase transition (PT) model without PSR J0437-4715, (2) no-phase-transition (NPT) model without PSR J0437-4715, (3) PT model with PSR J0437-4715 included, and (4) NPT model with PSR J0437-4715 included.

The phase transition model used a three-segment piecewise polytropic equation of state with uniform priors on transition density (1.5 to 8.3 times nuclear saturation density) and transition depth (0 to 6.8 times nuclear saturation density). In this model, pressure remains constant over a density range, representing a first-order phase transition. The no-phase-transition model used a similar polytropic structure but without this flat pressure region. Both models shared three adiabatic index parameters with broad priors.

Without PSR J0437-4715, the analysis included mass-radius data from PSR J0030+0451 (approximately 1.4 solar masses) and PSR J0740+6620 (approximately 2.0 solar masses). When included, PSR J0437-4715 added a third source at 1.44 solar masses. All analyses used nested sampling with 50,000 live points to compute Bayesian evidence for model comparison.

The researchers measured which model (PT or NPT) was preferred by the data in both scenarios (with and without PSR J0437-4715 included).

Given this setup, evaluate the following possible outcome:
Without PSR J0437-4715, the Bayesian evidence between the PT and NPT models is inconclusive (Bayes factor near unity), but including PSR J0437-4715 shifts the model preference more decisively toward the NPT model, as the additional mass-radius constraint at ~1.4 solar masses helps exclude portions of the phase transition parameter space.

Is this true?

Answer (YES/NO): YES